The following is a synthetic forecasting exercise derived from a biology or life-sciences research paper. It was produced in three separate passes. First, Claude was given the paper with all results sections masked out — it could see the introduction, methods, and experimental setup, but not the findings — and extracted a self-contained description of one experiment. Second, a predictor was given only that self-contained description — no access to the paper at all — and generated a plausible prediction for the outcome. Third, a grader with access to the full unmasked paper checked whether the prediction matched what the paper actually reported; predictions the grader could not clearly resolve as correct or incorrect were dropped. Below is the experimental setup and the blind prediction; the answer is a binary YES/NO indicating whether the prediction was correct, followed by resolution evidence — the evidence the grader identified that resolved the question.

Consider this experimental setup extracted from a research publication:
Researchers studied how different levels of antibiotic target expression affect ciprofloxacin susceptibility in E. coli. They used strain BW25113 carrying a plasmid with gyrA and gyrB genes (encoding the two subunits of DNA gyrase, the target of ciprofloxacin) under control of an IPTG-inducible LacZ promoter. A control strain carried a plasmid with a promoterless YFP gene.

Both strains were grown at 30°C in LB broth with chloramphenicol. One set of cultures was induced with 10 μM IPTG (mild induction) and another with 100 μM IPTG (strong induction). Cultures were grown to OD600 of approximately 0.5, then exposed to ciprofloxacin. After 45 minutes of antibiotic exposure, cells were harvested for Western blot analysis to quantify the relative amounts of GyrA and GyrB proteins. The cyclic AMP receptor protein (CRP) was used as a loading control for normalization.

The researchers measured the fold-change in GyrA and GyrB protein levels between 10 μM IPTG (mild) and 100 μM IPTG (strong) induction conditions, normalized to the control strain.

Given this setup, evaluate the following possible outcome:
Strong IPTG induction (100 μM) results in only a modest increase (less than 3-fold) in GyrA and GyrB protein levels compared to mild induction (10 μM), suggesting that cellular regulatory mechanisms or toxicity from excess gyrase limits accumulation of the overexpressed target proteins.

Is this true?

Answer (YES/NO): YES